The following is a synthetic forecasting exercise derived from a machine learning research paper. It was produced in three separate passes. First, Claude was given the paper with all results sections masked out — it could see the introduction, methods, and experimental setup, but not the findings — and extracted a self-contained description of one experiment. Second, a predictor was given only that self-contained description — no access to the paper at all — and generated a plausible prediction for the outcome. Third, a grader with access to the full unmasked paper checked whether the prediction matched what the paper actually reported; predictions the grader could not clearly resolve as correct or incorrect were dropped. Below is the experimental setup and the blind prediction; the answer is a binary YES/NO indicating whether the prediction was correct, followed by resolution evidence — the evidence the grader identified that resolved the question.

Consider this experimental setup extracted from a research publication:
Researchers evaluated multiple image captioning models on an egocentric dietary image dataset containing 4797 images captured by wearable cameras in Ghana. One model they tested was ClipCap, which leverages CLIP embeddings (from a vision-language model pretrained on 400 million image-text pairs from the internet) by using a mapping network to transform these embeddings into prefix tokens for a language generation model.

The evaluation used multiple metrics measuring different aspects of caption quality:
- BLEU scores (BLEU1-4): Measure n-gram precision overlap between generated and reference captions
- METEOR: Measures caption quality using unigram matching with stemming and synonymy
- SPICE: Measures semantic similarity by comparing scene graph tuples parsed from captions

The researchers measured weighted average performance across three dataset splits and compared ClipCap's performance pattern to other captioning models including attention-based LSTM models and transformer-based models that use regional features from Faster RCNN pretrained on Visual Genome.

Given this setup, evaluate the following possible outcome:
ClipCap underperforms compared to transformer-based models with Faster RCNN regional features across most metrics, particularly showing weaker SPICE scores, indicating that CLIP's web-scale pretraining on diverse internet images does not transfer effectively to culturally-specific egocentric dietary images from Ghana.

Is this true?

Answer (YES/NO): NO